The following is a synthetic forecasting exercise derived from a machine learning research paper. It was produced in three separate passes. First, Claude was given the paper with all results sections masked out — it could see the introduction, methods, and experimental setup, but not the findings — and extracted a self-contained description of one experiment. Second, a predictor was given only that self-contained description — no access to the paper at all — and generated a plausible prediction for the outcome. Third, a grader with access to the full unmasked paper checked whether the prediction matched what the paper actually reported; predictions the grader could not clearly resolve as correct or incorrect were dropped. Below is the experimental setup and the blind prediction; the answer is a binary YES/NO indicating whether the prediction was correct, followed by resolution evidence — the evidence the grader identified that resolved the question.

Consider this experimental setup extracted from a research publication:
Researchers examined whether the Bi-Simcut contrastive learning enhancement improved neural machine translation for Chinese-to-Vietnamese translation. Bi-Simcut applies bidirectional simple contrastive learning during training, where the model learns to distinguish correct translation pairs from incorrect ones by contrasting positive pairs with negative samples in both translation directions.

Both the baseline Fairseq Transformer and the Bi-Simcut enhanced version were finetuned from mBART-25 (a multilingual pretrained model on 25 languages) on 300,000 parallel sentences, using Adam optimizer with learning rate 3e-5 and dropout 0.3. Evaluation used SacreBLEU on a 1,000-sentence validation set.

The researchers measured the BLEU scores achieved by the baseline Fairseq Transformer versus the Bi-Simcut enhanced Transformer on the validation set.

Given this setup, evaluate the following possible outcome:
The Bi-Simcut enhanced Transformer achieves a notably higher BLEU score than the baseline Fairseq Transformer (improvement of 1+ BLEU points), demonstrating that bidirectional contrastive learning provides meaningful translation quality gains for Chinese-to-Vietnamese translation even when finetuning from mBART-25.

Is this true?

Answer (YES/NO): NO